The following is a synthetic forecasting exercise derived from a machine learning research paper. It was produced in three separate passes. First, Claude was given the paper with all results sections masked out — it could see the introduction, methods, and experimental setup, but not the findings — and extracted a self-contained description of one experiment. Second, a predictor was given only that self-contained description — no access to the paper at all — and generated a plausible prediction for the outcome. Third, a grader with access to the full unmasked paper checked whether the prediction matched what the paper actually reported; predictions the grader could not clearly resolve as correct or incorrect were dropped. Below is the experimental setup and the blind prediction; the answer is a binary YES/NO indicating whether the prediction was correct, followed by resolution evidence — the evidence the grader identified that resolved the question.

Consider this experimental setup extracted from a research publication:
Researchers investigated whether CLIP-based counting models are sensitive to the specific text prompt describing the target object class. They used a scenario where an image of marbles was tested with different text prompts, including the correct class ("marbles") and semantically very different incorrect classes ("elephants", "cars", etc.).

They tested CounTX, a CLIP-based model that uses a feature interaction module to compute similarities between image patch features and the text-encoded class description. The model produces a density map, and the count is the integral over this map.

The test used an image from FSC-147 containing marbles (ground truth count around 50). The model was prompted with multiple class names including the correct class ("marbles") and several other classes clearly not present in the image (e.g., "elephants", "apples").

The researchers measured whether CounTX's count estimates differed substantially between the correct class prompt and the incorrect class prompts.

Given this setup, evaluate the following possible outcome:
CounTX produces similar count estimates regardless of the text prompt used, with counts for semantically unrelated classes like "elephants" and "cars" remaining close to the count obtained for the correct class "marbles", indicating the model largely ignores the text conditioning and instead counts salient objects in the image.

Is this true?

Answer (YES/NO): YES